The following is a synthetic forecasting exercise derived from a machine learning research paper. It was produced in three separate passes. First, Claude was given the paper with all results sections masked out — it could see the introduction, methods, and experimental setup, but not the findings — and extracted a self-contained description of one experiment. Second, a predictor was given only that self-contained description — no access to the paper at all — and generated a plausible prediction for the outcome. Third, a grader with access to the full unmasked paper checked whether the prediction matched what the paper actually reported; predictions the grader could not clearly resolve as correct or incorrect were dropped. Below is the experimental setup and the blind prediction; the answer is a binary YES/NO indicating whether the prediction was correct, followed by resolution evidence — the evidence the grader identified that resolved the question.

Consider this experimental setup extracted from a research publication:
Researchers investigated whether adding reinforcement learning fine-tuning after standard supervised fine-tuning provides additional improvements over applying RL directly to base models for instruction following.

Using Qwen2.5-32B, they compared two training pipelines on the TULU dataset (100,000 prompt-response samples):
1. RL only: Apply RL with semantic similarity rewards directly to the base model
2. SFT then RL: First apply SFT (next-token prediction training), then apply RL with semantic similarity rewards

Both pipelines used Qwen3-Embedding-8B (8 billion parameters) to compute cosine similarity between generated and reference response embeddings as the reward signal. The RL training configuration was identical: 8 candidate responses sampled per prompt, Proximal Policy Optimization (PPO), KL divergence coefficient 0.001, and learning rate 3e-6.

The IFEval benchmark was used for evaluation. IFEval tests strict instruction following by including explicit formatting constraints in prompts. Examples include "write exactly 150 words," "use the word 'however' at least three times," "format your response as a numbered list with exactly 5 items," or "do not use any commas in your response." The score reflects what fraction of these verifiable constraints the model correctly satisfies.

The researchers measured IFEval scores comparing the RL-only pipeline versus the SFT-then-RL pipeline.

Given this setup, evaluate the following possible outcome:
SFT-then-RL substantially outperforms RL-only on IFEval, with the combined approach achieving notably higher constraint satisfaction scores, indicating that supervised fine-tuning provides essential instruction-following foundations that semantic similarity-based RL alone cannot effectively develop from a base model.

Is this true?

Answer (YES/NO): YES